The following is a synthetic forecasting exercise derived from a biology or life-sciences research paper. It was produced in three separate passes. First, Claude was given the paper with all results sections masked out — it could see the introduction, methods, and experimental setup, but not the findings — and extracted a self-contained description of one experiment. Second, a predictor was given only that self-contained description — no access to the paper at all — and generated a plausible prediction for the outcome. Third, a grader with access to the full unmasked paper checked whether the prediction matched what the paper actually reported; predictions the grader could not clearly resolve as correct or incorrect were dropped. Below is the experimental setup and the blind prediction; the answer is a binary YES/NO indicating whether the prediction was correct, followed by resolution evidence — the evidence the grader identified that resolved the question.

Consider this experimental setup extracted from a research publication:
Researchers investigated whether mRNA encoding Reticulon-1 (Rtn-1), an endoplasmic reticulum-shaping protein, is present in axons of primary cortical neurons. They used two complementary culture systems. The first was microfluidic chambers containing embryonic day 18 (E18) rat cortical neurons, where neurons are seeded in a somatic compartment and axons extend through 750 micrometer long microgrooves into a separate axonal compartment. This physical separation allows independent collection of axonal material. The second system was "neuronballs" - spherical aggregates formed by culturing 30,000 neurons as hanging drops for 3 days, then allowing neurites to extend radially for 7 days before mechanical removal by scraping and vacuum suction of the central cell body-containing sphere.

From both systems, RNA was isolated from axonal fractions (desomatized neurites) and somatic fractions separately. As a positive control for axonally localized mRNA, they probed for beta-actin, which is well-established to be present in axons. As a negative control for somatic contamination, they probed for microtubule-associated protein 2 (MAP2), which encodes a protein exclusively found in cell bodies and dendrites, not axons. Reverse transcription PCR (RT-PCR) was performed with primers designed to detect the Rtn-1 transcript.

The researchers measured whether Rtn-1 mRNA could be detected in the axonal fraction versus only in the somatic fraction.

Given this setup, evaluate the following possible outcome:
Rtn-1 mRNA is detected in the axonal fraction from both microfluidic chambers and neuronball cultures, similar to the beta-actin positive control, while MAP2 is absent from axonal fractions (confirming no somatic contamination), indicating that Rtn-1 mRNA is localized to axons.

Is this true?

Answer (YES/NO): YES